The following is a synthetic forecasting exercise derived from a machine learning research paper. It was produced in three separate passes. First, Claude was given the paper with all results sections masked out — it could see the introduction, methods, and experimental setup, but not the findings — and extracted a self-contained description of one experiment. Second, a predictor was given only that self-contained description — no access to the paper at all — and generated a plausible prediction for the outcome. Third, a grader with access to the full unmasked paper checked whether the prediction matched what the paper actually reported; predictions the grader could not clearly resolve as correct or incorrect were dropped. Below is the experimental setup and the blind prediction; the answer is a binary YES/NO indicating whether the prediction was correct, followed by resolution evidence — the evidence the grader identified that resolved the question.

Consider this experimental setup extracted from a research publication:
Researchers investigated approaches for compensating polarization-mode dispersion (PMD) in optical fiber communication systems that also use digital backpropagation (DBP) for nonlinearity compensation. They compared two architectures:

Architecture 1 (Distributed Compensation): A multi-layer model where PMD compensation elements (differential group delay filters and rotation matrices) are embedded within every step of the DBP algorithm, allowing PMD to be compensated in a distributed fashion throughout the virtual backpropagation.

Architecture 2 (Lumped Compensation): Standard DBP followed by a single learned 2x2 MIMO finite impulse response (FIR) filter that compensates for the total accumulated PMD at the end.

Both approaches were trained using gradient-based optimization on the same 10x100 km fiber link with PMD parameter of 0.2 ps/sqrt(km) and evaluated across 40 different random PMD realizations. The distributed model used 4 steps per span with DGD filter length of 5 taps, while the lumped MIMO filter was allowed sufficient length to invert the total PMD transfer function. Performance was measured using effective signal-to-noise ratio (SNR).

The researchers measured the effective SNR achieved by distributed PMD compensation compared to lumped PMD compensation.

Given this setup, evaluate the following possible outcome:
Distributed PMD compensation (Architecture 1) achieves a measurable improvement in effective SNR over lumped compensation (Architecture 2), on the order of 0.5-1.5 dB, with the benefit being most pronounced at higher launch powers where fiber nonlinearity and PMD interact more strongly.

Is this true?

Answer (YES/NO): NO